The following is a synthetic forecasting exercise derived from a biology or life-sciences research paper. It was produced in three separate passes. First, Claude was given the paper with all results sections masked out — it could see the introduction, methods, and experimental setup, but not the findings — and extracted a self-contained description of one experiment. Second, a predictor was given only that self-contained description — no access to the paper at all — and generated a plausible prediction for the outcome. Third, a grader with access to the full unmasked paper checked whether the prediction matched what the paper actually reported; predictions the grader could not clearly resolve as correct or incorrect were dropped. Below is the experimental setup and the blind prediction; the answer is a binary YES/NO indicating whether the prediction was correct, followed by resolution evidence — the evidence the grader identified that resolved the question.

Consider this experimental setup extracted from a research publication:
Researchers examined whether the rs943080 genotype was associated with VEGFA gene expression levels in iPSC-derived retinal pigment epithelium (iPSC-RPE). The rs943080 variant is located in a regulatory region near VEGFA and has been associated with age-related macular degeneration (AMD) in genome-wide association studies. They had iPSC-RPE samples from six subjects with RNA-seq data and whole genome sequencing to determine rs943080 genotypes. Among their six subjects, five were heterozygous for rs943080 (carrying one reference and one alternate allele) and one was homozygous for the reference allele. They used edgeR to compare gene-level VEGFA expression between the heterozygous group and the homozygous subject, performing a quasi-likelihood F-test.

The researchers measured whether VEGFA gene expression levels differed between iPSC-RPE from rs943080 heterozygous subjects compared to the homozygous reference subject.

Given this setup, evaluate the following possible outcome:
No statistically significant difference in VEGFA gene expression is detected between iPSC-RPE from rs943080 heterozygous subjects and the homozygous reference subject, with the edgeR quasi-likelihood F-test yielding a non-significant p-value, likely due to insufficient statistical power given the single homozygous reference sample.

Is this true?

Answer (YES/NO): NO